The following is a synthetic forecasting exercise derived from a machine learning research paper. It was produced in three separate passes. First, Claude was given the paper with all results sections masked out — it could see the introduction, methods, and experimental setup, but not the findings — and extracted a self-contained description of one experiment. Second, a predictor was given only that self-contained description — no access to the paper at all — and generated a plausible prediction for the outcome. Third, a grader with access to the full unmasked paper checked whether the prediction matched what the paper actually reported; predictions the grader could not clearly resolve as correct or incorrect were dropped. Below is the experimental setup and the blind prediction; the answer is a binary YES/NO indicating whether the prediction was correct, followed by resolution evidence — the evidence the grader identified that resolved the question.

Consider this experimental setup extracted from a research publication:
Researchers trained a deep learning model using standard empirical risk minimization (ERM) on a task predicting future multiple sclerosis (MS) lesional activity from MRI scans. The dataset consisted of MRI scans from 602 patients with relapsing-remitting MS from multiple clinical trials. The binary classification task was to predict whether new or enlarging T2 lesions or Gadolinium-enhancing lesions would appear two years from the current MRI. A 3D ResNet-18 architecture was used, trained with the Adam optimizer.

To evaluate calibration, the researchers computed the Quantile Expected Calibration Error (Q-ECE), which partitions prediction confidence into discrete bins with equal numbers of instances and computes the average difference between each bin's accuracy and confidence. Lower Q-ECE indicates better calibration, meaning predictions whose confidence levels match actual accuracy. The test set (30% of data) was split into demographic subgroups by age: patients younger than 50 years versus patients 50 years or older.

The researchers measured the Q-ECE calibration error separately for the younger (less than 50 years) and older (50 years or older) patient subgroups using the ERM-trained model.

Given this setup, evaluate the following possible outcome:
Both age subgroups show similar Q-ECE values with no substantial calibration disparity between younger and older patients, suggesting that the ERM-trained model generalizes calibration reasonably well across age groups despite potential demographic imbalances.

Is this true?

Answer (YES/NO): NO